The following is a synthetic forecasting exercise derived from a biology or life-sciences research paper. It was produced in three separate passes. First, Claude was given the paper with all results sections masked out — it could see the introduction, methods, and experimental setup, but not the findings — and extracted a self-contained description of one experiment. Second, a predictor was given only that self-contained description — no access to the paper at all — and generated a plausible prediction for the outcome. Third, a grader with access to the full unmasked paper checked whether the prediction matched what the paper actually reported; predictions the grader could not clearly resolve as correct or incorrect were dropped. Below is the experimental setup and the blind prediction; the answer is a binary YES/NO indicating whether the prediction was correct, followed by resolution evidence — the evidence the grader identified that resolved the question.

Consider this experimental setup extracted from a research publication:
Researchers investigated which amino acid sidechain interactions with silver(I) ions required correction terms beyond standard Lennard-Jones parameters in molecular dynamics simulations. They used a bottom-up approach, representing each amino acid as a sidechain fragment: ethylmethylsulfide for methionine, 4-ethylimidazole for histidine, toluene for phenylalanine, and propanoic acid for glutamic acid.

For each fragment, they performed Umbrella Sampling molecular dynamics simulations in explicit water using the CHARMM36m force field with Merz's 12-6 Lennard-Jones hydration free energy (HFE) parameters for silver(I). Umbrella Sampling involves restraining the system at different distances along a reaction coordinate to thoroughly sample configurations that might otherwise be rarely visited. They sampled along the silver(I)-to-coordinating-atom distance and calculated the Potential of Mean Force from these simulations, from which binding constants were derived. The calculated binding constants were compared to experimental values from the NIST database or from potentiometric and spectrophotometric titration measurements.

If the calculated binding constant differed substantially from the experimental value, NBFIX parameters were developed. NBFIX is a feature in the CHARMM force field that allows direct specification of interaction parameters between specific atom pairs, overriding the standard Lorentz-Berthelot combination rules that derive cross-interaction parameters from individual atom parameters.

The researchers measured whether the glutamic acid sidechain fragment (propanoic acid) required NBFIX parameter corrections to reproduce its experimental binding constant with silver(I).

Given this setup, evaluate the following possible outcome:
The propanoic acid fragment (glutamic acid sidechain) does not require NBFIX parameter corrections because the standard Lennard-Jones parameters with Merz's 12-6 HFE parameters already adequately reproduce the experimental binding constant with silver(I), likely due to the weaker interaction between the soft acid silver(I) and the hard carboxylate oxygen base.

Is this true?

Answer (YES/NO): YES